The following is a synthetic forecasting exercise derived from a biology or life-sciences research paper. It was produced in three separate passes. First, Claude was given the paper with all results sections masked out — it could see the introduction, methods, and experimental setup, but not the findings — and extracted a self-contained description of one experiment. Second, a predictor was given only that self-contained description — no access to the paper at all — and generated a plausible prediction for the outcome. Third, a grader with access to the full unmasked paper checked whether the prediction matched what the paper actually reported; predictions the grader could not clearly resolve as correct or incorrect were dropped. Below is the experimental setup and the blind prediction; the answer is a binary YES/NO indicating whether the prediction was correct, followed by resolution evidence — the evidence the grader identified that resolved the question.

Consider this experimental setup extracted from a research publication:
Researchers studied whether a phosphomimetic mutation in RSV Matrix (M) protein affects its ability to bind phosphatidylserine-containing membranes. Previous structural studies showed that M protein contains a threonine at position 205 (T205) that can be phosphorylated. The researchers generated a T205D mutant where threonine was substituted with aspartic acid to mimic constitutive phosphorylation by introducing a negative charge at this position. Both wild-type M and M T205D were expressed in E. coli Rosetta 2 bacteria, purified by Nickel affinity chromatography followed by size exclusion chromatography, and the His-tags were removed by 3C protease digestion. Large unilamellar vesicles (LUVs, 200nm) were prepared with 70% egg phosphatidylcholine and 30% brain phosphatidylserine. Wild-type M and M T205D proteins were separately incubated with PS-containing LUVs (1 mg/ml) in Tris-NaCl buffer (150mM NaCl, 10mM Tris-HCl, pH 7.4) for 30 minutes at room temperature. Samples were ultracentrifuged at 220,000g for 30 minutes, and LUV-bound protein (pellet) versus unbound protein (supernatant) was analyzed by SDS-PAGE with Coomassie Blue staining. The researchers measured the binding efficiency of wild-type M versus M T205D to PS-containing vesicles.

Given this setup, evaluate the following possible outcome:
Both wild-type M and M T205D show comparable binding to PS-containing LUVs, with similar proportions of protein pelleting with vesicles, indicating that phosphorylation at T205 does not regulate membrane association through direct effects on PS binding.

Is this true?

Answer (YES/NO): NO